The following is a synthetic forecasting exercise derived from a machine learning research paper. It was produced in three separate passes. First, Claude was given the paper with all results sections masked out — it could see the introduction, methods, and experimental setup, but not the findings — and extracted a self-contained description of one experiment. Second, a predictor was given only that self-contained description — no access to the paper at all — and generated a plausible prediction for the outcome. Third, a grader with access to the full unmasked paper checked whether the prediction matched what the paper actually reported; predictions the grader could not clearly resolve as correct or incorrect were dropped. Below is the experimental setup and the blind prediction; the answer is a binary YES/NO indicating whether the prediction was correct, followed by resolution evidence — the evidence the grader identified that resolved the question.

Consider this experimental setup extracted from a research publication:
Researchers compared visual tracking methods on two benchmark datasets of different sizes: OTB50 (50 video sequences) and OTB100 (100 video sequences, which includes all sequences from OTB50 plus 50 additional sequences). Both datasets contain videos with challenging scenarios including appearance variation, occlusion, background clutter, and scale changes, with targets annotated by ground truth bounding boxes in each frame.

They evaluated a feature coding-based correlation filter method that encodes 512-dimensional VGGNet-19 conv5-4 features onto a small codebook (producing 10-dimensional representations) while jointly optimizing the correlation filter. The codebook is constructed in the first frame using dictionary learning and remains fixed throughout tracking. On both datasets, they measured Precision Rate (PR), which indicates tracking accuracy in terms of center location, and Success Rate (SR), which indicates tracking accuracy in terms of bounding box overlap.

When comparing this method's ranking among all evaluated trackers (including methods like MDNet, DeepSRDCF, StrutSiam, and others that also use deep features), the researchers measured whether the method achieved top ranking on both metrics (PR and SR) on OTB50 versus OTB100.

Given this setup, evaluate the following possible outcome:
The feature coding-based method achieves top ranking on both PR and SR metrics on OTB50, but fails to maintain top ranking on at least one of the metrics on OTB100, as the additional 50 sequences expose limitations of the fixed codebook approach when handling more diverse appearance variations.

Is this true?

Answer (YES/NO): YES